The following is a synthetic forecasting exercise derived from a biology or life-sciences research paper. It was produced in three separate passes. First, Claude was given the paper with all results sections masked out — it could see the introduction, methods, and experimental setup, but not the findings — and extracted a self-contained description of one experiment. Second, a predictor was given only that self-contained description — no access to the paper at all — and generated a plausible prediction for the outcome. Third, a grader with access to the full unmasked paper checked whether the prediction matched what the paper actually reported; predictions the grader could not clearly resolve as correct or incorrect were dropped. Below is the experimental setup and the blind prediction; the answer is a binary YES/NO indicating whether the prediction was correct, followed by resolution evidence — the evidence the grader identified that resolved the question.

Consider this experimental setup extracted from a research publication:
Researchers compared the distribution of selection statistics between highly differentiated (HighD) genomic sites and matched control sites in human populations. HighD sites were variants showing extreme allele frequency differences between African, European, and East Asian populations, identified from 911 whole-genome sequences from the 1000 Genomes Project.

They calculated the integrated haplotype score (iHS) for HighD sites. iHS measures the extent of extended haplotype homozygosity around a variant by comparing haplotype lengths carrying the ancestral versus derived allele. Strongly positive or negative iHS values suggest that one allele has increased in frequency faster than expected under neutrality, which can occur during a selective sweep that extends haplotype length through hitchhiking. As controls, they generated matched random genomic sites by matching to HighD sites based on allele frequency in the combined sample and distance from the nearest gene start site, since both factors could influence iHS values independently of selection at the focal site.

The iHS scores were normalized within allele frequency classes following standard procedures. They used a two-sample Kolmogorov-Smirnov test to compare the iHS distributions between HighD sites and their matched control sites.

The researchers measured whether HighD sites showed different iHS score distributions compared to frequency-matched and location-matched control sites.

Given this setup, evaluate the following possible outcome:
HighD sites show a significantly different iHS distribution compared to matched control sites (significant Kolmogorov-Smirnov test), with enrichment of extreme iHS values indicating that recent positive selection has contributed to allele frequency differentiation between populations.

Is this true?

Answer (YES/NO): YES